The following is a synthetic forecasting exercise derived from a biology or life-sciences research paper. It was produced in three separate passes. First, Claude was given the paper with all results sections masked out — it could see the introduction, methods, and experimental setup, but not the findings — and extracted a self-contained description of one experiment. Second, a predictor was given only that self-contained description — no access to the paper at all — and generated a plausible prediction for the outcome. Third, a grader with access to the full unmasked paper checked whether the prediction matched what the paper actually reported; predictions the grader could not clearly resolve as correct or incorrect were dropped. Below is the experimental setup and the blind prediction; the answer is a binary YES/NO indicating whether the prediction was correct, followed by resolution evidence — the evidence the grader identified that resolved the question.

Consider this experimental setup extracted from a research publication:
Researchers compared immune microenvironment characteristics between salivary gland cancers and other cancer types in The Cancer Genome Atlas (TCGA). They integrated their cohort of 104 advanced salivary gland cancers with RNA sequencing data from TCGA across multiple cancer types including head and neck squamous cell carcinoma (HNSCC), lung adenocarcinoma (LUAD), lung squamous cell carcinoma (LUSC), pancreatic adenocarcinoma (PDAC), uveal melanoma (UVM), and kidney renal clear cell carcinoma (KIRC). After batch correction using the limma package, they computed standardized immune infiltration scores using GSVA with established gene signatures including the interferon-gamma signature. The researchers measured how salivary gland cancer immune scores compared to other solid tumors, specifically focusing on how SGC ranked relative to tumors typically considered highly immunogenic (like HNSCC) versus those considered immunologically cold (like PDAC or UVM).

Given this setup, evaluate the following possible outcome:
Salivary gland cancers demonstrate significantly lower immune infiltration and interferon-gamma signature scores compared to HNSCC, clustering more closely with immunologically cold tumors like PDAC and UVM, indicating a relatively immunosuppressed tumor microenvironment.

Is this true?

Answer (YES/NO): NO